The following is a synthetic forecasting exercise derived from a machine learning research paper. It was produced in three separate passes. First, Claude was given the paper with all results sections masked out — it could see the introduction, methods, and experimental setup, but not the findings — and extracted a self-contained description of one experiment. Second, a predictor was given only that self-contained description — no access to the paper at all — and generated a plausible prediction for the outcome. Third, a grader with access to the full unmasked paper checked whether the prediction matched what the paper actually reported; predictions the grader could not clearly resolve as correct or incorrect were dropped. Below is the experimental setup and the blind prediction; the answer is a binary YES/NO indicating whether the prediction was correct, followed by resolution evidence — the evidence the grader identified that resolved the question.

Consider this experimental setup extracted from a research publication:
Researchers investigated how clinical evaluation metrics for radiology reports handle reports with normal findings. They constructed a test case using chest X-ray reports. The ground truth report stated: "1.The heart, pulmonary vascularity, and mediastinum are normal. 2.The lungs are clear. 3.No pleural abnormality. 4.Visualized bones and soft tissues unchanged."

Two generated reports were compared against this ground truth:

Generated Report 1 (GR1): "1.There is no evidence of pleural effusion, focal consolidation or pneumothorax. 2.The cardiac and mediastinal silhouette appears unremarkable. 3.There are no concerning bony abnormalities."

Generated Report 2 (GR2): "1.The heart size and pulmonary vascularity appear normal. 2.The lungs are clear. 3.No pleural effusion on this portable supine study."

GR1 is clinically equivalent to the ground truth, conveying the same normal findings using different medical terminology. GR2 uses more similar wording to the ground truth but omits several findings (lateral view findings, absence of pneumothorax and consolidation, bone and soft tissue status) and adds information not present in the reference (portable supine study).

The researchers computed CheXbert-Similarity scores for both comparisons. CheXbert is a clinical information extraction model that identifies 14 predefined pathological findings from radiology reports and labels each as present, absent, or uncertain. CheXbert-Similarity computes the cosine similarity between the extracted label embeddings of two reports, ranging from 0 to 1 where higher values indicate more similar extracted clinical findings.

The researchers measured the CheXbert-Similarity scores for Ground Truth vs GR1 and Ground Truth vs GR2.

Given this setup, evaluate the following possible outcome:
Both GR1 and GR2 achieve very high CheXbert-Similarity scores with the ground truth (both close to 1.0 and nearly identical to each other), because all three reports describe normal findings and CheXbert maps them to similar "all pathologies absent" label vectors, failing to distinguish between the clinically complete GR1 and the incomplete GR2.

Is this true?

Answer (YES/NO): NO